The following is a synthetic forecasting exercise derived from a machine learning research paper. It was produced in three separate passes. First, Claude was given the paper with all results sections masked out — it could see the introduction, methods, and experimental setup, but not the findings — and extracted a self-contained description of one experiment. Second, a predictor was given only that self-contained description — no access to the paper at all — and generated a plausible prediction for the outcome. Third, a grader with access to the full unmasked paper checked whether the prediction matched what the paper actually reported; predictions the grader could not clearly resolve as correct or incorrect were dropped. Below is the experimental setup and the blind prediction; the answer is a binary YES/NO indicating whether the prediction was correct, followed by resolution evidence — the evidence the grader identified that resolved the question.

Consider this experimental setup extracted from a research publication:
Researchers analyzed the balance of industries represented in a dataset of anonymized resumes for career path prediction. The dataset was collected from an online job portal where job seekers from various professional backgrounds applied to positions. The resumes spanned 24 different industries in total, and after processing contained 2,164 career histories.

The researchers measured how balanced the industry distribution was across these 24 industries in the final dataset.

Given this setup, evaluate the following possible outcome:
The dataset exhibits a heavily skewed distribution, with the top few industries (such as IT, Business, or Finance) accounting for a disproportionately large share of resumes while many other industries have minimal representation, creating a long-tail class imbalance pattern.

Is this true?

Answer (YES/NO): NO